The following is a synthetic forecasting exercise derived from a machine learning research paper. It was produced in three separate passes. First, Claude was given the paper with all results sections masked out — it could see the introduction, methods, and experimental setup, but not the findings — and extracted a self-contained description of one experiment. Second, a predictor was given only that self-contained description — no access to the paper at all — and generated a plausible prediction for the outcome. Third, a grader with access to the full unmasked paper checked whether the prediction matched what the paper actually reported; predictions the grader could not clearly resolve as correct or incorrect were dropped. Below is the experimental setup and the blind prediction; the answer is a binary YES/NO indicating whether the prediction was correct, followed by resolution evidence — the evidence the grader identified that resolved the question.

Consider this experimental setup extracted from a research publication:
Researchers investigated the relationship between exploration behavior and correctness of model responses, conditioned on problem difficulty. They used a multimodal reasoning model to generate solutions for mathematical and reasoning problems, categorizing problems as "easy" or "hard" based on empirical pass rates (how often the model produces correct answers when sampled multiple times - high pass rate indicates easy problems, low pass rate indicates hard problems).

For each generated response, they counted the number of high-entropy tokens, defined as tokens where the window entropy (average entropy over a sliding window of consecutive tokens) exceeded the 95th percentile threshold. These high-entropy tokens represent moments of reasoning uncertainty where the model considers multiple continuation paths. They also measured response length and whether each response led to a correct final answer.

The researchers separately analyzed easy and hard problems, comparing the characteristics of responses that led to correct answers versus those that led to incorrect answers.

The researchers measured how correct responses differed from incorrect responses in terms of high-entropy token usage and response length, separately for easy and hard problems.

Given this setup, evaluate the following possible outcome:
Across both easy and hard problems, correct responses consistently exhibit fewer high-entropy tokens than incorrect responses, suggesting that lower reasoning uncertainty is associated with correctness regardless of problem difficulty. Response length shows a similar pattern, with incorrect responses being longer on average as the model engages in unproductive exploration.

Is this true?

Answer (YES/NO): NO